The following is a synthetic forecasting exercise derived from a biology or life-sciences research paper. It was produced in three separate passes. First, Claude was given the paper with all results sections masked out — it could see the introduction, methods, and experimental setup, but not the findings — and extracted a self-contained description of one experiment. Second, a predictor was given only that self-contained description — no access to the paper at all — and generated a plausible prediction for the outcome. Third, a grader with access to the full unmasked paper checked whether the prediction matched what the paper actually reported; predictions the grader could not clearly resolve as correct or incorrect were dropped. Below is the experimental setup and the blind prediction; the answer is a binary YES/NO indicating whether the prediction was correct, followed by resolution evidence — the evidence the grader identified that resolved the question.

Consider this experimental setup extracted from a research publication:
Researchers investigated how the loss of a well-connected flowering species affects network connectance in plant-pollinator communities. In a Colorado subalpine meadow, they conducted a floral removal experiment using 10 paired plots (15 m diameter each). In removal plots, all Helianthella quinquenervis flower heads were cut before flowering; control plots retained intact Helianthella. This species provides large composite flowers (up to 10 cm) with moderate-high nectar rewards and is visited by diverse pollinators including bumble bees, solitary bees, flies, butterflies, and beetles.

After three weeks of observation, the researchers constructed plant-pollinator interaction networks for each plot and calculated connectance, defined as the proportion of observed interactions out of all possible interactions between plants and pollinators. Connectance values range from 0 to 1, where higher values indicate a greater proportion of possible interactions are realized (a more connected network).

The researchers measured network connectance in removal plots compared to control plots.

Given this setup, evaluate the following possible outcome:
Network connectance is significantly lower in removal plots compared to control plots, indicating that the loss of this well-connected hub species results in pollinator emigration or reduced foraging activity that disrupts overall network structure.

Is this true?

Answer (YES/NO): NO